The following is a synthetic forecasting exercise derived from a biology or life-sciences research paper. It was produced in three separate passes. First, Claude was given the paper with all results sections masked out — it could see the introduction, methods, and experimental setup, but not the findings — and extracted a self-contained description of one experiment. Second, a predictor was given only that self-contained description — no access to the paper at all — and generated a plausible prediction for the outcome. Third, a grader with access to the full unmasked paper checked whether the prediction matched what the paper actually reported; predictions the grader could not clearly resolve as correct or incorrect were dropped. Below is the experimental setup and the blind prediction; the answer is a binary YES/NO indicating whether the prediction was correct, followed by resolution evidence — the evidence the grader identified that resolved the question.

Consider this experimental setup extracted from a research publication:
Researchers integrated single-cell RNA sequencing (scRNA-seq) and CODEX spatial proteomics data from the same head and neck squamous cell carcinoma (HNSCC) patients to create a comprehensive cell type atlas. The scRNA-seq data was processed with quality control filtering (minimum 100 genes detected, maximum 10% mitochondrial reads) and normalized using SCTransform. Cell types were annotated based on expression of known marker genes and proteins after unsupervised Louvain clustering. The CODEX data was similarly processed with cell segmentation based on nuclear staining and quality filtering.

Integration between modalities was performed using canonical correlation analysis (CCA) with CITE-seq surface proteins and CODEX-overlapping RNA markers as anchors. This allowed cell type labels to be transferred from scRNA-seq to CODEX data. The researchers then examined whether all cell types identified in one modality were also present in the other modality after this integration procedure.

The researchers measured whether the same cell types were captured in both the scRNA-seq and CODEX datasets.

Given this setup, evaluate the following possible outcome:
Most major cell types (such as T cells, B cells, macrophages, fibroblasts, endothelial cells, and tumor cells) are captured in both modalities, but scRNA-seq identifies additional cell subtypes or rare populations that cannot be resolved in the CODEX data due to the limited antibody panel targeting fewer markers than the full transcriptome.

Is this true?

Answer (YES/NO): NO